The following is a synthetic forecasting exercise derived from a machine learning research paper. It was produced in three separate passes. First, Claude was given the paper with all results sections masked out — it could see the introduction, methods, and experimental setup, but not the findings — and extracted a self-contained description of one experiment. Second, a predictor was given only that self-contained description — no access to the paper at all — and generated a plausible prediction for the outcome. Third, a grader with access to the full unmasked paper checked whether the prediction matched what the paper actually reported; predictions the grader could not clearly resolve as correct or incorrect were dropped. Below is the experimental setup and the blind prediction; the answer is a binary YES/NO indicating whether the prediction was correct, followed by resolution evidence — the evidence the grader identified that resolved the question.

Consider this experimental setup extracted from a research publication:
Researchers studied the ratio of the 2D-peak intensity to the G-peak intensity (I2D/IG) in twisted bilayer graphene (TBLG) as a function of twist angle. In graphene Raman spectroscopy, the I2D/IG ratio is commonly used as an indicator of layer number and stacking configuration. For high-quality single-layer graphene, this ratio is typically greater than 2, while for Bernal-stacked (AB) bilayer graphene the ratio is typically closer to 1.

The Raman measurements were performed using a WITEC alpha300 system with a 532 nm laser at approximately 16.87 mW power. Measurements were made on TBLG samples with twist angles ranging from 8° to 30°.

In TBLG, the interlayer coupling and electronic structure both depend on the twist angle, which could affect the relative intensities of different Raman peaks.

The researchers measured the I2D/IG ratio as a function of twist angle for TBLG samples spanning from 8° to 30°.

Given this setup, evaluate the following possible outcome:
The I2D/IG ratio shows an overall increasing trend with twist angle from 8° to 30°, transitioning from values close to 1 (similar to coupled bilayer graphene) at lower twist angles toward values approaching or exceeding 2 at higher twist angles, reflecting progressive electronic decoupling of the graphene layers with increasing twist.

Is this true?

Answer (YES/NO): YES